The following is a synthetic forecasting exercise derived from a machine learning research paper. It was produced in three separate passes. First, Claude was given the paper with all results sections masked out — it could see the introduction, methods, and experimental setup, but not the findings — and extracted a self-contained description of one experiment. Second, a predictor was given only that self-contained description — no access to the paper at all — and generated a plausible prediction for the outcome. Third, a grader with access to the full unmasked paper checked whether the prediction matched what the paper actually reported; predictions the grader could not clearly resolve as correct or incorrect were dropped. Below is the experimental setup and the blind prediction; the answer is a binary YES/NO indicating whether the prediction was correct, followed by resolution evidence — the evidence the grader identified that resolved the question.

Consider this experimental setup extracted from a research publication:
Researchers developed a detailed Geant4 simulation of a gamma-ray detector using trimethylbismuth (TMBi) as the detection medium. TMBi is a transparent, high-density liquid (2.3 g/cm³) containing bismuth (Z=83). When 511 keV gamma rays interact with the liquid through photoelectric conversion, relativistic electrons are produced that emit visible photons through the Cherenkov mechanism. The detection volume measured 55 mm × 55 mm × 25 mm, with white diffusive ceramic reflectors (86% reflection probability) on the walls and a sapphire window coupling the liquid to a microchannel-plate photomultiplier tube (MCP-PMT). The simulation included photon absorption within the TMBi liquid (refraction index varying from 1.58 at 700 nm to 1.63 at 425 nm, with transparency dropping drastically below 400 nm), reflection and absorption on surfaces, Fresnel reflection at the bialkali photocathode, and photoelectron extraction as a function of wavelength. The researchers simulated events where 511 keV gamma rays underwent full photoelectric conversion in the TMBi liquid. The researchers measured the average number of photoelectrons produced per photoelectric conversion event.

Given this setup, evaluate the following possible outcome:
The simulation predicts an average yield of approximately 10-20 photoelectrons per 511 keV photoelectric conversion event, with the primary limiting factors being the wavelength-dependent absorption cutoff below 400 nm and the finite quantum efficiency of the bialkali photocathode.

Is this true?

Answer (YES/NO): NO